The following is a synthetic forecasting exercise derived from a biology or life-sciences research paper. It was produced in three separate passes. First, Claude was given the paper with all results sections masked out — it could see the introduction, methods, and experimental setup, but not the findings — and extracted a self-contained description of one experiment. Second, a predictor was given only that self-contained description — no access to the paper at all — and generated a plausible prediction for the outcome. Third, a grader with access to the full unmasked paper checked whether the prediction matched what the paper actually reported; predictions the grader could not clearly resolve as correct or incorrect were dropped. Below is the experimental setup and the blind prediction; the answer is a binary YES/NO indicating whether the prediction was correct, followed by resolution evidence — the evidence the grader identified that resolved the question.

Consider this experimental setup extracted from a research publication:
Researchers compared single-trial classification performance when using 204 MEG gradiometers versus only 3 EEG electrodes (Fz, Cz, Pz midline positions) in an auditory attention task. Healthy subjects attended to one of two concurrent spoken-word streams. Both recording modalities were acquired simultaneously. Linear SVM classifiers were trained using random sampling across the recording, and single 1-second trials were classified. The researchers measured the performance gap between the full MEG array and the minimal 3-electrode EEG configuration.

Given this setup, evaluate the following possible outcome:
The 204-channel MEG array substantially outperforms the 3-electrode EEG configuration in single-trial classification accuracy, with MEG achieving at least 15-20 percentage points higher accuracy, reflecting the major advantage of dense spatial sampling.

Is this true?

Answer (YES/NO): NO